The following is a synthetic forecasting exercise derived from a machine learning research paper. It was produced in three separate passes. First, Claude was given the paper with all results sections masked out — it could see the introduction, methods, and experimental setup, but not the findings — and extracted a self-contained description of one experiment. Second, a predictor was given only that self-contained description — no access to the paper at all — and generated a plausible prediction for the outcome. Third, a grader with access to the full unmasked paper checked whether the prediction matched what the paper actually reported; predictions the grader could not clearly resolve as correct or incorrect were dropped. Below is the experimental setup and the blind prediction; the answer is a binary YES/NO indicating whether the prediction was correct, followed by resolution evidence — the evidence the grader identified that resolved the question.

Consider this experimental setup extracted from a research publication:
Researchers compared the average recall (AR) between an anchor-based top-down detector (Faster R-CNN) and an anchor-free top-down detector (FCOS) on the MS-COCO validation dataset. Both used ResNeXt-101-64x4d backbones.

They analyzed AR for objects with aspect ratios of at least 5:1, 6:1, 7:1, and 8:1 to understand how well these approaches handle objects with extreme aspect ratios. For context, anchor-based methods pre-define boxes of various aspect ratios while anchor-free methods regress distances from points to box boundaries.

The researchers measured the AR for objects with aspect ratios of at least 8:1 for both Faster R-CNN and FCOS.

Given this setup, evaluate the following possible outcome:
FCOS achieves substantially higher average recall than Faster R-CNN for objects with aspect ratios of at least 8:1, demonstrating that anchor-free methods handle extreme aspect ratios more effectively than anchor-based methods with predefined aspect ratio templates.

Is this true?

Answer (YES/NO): NO